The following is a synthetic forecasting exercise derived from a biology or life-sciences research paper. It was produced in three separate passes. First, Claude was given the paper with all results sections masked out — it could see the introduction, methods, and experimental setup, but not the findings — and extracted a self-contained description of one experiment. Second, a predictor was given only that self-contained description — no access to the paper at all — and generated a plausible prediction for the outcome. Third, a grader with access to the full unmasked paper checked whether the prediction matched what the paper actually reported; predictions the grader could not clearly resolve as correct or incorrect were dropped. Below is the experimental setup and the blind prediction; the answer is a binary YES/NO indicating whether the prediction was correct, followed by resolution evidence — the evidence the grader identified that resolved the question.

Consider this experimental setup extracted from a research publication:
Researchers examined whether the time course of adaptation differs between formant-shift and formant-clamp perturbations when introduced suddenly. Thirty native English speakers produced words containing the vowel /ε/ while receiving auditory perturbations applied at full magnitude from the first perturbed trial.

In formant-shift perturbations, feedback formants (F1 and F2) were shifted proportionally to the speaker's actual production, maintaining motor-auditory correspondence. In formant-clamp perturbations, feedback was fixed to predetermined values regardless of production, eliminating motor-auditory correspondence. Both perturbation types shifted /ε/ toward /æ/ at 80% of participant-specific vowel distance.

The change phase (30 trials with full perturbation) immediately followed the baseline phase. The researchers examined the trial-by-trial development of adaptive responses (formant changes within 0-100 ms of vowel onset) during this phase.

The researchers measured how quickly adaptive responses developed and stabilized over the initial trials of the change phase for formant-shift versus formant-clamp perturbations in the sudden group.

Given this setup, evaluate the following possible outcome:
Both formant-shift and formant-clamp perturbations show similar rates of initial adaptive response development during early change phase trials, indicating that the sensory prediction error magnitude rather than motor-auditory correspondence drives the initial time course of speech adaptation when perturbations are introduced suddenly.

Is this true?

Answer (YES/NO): YES